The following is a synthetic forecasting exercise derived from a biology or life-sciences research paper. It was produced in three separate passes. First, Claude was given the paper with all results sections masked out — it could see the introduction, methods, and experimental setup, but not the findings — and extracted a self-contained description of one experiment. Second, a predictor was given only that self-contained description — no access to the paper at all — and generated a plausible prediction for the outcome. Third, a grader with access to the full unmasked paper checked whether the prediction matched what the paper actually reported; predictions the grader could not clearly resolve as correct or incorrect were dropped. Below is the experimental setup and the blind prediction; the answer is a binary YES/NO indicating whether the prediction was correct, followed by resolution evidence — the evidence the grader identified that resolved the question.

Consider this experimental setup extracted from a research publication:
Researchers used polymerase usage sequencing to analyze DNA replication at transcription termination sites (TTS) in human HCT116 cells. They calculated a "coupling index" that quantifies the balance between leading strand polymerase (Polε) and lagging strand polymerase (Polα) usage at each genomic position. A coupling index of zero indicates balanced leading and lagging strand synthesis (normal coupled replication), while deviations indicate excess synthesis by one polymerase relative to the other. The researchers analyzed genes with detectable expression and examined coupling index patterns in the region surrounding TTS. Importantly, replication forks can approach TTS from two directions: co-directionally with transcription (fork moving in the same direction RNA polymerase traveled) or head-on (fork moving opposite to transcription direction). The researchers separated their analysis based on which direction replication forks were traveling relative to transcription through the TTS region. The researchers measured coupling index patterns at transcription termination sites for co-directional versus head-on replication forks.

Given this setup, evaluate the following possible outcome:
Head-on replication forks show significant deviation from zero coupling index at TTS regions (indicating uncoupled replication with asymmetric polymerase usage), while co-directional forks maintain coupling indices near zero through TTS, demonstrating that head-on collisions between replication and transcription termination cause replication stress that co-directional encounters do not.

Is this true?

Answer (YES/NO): NO